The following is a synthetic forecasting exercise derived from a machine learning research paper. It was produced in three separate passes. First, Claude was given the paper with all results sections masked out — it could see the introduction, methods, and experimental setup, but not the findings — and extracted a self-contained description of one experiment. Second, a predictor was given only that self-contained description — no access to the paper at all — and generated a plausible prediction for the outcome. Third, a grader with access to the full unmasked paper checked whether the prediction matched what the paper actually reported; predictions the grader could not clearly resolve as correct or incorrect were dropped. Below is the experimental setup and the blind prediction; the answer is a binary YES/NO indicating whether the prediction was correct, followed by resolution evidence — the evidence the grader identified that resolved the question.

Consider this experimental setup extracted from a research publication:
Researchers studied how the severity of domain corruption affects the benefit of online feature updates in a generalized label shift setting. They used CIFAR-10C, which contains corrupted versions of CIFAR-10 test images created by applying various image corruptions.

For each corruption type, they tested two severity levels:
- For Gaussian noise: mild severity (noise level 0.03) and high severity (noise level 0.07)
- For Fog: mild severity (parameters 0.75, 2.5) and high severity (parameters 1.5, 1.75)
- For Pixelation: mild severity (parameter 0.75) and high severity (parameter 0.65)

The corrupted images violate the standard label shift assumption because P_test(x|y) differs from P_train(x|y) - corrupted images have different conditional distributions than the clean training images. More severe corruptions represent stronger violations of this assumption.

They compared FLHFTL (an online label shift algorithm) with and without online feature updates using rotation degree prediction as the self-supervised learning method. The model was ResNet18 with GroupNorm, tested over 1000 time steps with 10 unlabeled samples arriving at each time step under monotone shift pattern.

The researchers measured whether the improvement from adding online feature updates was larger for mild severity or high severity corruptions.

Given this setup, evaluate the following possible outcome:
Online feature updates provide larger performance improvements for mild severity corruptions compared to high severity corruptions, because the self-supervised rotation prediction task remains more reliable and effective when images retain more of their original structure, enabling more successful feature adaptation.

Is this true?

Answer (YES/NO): NO